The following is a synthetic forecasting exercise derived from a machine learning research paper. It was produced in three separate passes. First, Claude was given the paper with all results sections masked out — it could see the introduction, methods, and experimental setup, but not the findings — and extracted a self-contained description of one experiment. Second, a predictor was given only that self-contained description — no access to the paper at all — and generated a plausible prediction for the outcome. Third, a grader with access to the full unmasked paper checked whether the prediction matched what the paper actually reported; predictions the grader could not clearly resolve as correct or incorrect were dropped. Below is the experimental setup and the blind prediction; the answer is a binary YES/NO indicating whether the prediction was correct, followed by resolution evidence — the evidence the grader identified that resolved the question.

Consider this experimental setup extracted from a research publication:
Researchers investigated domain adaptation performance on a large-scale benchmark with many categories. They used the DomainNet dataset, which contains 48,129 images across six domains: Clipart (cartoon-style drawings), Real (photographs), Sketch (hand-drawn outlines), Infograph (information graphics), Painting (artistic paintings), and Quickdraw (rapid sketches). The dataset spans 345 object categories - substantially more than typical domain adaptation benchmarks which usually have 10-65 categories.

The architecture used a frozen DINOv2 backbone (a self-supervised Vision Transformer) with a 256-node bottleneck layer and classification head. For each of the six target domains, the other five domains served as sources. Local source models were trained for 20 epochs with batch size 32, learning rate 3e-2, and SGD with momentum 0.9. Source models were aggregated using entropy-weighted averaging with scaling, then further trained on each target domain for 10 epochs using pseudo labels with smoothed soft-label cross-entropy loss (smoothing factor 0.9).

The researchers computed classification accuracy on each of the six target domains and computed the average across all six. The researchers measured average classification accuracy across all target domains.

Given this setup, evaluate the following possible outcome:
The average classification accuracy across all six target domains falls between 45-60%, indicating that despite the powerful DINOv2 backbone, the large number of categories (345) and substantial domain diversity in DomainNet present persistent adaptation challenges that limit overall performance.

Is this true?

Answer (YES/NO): YES